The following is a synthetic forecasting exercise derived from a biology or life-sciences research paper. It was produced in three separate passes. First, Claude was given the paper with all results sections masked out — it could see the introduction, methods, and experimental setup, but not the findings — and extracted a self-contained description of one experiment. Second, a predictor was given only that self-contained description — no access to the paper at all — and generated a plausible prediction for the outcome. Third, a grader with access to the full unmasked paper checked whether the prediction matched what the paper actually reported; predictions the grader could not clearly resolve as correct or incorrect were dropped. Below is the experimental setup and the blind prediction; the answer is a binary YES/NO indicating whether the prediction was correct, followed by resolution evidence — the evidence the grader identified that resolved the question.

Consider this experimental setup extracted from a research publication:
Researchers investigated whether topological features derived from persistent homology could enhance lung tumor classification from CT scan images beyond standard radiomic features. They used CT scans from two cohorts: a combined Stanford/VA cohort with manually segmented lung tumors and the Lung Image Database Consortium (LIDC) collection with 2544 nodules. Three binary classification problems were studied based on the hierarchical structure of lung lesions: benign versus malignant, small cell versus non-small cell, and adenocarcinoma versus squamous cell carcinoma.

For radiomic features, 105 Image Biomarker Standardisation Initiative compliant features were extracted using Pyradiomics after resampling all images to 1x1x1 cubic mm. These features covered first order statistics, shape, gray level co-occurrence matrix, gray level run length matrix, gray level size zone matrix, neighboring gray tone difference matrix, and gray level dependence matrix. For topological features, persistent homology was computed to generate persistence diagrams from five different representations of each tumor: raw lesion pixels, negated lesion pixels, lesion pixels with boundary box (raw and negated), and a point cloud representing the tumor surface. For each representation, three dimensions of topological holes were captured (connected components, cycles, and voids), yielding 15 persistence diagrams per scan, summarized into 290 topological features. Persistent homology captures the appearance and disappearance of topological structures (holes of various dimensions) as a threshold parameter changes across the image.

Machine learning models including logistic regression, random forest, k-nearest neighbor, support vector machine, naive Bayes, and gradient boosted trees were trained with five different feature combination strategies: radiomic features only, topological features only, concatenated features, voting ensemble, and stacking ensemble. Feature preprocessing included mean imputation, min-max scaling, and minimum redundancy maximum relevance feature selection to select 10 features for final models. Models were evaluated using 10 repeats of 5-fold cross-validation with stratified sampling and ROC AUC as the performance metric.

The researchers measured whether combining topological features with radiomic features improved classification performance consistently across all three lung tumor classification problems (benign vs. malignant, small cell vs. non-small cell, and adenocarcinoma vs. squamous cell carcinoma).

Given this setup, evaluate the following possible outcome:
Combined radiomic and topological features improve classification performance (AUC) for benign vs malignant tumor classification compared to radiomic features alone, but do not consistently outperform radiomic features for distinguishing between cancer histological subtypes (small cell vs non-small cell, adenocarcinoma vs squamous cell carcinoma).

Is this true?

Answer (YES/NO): NO